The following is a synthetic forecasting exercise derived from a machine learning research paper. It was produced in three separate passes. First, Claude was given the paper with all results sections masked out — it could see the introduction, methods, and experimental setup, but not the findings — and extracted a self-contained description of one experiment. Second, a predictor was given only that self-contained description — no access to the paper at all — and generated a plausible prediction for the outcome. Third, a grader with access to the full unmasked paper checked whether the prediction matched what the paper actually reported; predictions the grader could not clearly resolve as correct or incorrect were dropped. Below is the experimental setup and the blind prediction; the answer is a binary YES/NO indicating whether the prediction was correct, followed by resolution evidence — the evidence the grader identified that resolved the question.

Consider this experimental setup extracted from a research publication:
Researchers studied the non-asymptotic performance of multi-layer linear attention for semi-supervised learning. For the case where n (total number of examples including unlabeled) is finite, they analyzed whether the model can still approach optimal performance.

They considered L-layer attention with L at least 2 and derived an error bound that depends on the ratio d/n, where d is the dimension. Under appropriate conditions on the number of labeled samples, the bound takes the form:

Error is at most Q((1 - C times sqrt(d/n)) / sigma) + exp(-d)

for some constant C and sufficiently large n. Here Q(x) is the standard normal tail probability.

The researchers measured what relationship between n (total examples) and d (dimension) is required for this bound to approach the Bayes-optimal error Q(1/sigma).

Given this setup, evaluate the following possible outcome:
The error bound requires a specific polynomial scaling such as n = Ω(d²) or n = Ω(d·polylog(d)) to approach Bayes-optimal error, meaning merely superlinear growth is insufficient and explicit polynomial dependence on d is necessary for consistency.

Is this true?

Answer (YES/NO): NO